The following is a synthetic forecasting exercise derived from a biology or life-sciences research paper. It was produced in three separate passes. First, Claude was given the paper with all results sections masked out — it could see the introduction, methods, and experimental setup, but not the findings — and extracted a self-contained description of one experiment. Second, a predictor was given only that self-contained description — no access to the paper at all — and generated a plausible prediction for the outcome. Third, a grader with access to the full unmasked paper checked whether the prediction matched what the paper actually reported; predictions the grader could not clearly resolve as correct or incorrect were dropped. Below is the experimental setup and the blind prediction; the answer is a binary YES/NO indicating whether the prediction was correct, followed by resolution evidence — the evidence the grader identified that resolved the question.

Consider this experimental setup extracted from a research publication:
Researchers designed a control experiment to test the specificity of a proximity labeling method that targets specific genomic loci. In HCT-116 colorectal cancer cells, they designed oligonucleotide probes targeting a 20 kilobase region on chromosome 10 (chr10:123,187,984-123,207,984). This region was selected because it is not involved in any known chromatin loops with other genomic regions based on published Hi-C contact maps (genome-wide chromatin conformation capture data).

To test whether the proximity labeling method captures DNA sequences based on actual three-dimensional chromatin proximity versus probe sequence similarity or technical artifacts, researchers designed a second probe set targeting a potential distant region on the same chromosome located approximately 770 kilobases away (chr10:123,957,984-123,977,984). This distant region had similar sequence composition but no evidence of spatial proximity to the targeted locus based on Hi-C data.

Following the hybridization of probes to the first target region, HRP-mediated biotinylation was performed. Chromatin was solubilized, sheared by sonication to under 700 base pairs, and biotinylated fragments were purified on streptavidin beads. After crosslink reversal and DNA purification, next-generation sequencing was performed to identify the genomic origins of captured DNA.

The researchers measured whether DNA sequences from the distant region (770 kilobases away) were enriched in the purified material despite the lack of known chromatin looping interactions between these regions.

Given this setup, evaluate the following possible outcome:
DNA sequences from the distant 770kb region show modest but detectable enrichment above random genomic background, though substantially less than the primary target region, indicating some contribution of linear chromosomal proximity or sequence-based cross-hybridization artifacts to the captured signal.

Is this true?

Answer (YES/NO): NO